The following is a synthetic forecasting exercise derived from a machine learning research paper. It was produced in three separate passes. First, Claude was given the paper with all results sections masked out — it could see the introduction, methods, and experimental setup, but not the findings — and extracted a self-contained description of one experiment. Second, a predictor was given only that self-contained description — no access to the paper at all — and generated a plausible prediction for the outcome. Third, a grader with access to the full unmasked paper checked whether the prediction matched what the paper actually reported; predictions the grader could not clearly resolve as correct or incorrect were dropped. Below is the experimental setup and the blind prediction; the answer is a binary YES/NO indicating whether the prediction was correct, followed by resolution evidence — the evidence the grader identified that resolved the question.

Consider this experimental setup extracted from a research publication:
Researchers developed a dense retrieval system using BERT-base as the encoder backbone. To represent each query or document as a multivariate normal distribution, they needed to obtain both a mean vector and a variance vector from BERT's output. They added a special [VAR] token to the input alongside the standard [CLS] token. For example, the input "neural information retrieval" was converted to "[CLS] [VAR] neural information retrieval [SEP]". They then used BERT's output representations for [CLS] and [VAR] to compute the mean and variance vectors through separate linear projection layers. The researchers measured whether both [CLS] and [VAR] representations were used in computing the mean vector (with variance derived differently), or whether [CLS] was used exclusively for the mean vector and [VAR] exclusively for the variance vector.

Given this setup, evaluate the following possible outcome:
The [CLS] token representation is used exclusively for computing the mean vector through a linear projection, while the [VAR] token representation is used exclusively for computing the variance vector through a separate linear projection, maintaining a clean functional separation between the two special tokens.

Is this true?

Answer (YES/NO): YES